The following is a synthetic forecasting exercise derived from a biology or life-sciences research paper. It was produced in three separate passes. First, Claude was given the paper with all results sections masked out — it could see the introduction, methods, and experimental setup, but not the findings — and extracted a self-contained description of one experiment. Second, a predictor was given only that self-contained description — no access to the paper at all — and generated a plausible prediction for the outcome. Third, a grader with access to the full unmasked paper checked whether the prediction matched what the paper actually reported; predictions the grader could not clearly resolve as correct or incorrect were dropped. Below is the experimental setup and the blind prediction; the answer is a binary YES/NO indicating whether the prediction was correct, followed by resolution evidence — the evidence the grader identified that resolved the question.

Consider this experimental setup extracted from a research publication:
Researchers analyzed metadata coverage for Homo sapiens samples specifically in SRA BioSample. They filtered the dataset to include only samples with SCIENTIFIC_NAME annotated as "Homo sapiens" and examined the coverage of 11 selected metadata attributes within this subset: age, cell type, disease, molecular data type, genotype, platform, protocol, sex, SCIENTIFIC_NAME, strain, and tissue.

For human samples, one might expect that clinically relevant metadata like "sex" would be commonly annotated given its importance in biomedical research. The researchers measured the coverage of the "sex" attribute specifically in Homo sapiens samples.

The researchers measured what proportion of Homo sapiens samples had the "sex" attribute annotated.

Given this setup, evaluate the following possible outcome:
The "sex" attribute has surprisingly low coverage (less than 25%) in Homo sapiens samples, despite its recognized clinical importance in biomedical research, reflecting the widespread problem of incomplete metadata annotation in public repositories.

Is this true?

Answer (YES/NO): NO